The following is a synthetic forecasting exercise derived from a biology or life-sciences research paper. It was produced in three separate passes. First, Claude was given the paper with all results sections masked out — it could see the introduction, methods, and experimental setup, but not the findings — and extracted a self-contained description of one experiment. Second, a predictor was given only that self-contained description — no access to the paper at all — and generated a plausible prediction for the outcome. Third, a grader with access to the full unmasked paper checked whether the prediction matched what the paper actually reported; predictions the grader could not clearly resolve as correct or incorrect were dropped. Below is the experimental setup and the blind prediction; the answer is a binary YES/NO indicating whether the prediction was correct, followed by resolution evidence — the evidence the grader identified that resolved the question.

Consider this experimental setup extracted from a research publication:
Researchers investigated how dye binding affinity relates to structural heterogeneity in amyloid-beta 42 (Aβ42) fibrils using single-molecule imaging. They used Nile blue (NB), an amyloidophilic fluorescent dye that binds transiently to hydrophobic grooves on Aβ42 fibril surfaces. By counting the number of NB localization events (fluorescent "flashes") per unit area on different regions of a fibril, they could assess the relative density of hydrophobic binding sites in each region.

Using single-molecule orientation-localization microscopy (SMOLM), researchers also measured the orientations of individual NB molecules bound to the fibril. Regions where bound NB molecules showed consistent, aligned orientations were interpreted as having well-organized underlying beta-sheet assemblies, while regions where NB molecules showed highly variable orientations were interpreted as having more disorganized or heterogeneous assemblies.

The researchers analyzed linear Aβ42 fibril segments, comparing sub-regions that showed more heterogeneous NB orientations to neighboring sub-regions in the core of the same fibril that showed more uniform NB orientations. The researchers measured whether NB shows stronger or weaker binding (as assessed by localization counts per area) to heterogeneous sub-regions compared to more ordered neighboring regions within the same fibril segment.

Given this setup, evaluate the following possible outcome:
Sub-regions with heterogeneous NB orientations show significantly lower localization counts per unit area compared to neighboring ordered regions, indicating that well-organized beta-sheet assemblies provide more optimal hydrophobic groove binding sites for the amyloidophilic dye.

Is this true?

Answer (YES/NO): YES